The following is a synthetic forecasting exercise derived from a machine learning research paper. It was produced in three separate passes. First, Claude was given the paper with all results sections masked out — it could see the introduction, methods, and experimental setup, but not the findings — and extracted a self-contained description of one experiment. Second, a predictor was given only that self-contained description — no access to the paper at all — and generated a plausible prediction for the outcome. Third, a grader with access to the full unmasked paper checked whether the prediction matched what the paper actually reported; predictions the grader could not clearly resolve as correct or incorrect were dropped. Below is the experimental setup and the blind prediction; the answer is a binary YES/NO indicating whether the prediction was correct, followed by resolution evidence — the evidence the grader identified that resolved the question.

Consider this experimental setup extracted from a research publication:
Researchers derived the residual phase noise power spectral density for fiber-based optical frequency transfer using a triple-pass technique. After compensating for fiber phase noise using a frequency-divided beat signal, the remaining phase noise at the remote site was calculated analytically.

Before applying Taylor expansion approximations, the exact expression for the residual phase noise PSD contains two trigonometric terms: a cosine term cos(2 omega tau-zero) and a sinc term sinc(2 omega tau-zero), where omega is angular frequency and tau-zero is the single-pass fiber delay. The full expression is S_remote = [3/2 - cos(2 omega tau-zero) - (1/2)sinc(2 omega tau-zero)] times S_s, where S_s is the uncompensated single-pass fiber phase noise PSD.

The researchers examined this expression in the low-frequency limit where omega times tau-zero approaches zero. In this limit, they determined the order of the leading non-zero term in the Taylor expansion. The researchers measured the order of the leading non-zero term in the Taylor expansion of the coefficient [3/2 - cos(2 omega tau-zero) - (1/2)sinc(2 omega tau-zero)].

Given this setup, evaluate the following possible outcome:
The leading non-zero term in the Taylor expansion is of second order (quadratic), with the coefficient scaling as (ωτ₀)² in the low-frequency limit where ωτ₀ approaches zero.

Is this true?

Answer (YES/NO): YES